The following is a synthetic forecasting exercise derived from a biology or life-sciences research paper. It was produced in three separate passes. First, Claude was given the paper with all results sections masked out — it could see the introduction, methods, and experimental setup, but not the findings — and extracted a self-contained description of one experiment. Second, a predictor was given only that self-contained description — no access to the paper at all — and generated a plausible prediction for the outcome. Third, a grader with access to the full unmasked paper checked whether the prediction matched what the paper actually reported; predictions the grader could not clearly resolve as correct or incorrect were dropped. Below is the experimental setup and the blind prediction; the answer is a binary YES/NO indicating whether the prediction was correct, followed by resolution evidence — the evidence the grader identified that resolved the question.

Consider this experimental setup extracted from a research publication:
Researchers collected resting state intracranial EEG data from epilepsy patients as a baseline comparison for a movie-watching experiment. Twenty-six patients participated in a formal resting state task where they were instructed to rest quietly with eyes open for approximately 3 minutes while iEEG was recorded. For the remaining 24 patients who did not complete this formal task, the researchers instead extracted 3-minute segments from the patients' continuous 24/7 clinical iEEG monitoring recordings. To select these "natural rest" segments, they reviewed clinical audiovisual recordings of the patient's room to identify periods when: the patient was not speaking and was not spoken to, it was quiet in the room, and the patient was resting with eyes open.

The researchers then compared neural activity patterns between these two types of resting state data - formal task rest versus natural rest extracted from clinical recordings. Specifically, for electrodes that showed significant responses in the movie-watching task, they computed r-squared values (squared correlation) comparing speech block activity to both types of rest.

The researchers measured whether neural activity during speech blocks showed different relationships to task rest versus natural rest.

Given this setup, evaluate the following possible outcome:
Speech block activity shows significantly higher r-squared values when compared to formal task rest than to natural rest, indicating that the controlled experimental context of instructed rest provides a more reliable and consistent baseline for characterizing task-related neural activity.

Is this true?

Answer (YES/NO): NO